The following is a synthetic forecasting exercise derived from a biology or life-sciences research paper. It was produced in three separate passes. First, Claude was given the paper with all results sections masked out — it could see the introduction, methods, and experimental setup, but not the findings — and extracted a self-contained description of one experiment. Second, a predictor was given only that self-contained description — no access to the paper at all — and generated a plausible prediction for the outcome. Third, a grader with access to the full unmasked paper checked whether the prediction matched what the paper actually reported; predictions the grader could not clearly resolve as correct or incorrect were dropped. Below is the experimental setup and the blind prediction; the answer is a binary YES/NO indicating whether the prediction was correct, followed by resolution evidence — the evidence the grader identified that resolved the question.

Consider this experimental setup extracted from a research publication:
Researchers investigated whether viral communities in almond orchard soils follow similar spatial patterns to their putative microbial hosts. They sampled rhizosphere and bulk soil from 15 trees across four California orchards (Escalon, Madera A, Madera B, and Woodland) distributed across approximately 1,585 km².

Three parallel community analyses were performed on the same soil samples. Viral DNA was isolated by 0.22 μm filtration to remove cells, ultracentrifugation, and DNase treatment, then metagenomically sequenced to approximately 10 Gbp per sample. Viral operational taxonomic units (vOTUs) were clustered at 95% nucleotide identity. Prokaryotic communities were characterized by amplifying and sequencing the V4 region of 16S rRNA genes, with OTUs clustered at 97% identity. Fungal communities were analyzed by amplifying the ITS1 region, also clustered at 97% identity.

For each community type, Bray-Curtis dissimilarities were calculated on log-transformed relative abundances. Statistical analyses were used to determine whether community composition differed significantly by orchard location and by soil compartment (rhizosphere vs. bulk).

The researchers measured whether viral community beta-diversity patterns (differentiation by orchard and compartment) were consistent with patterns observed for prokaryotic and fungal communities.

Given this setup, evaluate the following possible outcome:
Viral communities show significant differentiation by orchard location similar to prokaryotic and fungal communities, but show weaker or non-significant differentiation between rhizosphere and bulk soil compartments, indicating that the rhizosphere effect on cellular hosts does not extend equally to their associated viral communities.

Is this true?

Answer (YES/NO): NO